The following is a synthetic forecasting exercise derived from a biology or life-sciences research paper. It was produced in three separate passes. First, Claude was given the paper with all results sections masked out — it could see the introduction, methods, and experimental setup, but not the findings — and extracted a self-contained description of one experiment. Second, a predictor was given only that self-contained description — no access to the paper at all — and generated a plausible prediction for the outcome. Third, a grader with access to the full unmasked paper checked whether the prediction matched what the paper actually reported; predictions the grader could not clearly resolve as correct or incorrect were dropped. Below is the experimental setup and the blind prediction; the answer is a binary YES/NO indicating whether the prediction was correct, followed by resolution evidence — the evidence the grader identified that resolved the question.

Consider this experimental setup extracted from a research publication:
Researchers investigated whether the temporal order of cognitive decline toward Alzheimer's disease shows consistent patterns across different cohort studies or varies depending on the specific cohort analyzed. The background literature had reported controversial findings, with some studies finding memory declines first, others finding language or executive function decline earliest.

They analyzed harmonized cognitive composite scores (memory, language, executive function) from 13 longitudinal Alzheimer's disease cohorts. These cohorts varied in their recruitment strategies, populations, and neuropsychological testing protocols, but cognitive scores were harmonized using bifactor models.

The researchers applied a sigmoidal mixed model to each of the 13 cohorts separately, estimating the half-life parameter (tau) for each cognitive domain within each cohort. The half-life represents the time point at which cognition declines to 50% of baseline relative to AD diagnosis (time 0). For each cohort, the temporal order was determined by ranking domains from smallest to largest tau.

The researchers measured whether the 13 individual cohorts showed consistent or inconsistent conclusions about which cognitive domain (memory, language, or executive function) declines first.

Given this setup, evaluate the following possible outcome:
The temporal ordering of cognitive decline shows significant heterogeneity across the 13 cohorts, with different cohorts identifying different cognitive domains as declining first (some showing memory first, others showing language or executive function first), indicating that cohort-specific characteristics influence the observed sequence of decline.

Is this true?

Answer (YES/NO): YES